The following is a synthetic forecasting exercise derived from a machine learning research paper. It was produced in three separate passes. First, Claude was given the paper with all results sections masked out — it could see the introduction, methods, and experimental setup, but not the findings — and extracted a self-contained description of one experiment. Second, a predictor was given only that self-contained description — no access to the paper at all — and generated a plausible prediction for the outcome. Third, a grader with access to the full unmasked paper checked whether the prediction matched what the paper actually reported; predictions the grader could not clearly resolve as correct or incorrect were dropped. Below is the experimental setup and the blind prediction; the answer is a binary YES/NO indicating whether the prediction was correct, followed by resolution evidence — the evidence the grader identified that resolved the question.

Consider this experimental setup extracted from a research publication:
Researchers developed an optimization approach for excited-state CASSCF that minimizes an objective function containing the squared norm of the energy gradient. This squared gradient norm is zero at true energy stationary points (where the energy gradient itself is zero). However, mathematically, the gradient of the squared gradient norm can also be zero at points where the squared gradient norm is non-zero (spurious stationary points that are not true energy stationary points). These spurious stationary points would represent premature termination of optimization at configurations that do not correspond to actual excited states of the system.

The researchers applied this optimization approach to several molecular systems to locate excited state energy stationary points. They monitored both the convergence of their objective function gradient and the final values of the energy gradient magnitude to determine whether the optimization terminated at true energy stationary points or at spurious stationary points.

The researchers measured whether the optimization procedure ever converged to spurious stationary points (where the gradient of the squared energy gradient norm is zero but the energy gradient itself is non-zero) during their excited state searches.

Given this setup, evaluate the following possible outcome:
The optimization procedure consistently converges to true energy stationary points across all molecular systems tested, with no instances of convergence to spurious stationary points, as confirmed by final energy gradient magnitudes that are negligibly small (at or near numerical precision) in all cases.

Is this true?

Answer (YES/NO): NO